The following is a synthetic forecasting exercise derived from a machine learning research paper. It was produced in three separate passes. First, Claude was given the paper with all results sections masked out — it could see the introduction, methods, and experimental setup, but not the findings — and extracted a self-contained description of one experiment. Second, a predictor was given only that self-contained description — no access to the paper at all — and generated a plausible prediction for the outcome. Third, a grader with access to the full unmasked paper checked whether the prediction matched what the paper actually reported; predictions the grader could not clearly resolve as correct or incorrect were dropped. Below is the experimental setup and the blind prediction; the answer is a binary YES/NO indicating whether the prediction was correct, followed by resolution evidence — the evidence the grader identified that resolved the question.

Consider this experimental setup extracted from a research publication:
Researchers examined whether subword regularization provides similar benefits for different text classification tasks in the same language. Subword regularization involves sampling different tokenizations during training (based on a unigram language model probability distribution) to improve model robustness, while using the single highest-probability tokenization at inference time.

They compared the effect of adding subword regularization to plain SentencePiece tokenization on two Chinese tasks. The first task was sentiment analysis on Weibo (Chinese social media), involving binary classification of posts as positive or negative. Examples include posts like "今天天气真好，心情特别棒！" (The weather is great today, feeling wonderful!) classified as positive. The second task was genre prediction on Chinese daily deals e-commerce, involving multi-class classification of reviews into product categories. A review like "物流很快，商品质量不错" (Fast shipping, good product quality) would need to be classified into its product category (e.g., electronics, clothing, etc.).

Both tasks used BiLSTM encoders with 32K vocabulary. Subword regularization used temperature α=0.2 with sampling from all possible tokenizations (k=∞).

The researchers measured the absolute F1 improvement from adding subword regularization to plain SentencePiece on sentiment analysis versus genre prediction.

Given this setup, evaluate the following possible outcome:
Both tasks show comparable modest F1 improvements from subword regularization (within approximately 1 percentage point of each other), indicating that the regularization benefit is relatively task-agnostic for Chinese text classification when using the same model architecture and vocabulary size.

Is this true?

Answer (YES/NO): NO